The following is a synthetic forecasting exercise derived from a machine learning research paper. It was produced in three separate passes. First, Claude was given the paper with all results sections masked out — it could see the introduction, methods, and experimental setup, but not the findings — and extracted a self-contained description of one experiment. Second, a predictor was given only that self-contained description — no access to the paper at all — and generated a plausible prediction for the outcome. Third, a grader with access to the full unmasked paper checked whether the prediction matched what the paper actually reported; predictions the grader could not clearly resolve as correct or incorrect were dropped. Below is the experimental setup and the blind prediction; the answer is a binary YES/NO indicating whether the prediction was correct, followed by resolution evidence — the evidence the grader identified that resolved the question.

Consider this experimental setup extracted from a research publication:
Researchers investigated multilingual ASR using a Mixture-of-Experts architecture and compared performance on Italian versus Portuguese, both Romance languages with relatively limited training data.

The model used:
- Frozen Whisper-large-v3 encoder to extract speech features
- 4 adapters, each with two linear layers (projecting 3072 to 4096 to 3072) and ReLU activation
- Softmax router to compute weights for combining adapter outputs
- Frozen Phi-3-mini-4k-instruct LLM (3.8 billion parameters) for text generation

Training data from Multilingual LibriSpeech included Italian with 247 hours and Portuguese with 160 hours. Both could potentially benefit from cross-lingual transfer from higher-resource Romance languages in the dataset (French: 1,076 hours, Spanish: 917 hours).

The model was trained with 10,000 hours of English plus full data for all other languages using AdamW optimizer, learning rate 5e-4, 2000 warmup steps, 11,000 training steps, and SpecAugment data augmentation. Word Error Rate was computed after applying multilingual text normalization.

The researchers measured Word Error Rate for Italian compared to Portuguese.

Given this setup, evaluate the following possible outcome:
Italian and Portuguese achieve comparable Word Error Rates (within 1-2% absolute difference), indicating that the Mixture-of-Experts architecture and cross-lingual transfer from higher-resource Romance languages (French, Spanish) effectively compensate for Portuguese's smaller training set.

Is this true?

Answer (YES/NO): YES